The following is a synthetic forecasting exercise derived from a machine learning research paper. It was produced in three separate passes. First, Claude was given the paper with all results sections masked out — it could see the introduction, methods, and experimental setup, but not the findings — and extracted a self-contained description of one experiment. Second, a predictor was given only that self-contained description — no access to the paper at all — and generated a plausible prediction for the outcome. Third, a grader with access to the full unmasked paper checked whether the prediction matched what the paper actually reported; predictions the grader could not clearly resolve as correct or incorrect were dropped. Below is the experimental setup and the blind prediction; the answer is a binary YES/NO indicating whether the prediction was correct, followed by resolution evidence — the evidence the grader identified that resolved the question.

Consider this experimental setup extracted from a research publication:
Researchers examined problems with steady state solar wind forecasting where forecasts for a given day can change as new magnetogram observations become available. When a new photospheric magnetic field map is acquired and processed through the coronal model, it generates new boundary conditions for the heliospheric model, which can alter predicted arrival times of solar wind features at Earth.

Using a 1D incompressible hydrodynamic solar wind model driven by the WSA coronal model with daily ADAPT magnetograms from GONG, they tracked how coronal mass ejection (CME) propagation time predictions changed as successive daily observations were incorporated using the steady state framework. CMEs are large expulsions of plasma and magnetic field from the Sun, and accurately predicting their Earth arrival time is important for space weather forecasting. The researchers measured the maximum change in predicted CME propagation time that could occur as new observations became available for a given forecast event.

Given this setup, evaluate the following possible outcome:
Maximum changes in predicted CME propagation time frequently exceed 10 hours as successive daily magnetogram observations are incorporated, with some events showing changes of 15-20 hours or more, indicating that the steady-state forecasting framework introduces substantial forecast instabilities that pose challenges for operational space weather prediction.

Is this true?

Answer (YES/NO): NO